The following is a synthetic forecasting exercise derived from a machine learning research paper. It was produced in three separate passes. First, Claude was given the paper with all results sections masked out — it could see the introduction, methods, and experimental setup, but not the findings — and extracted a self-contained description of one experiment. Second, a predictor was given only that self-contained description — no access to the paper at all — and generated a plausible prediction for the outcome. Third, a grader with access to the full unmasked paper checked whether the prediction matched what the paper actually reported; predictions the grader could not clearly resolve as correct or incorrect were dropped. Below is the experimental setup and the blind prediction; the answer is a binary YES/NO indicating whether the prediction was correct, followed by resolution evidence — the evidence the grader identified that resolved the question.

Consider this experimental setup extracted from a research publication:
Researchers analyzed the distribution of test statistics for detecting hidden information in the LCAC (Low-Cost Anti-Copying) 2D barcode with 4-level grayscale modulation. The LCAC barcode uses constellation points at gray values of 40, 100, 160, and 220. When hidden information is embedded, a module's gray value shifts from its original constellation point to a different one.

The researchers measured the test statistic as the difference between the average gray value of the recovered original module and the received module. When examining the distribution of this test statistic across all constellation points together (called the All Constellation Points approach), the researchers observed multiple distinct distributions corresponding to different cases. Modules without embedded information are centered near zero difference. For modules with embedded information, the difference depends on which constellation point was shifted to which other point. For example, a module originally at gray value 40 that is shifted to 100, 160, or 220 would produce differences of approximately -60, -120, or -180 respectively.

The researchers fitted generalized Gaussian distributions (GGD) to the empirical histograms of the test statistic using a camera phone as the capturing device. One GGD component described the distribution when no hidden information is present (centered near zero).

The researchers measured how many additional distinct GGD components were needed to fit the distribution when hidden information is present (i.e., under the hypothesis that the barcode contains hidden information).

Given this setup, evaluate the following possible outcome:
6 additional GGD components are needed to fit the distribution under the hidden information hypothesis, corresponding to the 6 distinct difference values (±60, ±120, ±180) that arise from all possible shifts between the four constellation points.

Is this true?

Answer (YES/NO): YES